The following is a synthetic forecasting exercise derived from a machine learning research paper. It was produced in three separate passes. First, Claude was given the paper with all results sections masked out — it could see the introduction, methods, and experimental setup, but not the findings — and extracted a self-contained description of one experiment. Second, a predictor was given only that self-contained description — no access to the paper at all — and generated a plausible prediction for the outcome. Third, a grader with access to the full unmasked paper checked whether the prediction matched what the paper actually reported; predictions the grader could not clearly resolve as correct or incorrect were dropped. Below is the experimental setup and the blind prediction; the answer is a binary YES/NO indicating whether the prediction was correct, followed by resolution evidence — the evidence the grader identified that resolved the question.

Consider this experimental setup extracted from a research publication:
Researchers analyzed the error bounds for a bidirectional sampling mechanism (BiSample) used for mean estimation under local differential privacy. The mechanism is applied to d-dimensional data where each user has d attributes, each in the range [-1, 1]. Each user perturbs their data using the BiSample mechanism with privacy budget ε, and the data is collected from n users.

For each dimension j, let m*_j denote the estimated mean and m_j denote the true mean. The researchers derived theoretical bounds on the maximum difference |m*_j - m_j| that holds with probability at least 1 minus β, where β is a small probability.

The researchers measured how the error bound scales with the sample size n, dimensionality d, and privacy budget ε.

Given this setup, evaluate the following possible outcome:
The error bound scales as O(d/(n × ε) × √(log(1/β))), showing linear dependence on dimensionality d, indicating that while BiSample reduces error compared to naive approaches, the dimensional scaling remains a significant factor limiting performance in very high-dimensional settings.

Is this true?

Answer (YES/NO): NO